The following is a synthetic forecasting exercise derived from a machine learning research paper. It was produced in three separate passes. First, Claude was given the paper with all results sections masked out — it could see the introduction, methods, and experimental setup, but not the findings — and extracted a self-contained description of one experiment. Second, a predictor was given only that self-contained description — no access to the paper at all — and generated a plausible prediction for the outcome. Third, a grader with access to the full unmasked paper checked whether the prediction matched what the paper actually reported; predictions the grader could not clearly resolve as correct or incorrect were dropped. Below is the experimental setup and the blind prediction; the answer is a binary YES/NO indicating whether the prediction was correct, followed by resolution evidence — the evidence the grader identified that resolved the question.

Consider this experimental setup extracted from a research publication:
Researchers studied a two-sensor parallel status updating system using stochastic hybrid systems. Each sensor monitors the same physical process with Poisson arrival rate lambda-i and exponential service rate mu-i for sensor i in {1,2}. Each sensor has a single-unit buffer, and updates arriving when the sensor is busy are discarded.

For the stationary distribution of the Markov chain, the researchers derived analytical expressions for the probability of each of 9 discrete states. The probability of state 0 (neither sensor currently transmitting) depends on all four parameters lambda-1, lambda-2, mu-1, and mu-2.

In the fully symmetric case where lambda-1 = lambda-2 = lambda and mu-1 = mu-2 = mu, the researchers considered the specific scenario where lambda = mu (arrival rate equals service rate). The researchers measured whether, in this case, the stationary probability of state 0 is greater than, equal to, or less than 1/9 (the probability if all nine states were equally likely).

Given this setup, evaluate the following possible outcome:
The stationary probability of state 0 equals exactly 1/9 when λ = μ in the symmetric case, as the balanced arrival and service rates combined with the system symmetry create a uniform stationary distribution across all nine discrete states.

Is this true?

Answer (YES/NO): NO